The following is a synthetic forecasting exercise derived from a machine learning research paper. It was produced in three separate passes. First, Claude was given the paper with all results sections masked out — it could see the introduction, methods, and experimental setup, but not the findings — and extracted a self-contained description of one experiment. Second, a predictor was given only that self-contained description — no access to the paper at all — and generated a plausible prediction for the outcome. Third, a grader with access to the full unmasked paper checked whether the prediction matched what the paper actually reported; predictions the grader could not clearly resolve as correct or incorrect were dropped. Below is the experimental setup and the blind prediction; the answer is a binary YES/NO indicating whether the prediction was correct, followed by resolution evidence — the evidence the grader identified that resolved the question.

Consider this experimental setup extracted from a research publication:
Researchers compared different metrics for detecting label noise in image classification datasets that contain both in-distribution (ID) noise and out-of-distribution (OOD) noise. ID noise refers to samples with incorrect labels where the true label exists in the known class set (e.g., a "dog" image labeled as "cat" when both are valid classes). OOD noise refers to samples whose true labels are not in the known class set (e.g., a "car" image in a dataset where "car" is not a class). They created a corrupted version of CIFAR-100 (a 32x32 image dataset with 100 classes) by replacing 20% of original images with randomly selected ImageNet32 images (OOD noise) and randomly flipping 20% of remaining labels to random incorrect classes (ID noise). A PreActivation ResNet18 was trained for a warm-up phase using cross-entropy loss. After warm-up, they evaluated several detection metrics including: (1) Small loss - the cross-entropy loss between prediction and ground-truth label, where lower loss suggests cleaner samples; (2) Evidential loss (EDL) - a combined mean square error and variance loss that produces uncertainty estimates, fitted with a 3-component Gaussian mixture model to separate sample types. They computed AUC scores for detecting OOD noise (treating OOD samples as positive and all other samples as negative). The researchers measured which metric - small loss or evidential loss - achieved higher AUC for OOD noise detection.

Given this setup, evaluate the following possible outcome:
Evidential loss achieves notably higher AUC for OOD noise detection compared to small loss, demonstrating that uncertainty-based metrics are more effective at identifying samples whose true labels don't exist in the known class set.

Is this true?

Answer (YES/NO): NO